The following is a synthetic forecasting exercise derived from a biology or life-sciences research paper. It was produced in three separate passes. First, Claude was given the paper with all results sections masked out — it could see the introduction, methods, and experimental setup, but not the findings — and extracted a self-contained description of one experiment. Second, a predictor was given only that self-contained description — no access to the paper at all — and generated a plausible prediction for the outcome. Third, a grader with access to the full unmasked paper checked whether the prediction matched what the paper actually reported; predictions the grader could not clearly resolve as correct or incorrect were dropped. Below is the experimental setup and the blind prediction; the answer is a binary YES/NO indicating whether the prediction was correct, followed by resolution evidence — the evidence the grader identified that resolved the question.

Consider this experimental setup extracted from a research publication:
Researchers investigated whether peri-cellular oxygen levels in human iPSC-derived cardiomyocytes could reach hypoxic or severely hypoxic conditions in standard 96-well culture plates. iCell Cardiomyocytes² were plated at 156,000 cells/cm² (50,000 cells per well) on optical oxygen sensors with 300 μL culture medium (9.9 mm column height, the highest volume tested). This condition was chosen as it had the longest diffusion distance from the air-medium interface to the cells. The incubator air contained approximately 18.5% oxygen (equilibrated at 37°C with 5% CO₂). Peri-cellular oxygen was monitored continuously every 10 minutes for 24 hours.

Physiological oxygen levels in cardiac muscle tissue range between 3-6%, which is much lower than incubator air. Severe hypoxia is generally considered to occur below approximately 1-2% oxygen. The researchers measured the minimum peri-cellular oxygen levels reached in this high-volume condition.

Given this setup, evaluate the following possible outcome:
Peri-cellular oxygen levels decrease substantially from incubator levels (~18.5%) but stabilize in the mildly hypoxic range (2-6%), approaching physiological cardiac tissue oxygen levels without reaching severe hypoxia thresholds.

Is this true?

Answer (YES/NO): NO